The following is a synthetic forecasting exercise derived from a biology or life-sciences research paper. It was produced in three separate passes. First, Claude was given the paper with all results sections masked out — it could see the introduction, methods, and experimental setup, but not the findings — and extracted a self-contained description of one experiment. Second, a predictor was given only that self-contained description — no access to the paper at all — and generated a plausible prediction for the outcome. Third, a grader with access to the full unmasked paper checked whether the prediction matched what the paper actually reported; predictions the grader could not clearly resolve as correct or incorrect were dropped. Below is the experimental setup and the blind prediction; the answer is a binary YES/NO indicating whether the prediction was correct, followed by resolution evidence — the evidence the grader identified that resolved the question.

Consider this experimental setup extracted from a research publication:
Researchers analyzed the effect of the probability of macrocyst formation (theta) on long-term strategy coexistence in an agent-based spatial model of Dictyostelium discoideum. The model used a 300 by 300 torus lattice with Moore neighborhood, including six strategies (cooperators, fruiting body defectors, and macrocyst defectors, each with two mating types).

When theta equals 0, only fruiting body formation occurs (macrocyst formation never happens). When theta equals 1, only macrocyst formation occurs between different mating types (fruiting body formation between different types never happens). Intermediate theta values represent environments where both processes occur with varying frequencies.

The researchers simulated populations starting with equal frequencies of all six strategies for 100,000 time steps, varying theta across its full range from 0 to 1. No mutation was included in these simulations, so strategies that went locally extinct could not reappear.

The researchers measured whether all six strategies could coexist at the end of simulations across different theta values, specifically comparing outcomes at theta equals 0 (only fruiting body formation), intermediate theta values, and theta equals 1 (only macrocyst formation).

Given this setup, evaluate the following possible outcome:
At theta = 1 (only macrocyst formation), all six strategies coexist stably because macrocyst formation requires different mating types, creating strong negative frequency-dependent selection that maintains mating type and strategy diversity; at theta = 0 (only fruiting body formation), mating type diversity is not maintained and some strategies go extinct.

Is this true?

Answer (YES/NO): NO